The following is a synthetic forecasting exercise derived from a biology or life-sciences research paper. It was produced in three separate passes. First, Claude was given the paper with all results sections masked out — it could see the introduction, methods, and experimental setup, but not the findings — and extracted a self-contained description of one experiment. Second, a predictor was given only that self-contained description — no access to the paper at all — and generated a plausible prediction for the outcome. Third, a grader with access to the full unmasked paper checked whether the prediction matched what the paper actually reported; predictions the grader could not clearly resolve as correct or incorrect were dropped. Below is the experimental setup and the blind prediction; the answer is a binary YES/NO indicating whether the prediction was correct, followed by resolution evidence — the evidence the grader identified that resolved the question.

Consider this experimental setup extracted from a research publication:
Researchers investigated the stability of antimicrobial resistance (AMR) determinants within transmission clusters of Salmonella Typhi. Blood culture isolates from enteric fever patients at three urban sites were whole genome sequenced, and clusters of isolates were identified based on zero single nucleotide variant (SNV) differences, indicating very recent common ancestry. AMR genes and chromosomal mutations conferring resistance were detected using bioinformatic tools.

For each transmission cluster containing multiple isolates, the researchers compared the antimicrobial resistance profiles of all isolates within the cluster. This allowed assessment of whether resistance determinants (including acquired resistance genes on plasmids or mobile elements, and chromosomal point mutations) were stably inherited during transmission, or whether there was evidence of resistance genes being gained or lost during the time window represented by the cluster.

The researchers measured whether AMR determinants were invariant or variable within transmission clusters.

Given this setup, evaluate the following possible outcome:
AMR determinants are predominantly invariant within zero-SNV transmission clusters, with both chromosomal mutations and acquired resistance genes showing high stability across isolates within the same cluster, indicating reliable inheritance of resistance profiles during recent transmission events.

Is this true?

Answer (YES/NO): YES